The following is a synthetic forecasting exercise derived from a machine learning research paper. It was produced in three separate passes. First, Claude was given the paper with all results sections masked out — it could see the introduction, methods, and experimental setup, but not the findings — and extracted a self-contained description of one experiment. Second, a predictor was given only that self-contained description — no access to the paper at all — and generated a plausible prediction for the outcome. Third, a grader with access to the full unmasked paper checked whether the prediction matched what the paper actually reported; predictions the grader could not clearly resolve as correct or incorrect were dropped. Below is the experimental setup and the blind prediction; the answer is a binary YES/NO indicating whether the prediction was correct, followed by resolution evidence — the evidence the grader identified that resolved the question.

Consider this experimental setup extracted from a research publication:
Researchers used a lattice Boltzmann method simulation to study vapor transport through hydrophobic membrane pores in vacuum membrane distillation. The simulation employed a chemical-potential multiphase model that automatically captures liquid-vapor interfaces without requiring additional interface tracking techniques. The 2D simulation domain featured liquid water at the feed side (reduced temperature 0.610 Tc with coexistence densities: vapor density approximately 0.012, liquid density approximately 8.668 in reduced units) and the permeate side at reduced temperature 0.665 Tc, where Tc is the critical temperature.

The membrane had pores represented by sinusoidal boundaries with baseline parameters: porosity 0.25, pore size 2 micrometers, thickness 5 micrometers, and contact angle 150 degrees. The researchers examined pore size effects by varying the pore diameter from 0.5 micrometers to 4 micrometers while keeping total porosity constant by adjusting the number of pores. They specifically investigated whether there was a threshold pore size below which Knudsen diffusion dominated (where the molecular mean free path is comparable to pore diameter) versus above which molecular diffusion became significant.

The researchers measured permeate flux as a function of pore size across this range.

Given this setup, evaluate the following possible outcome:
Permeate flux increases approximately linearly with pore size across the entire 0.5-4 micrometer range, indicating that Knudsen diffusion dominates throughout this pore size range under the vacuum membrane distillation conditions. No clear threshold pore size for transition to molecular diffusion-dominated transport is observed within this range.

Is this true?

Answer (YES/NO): NO